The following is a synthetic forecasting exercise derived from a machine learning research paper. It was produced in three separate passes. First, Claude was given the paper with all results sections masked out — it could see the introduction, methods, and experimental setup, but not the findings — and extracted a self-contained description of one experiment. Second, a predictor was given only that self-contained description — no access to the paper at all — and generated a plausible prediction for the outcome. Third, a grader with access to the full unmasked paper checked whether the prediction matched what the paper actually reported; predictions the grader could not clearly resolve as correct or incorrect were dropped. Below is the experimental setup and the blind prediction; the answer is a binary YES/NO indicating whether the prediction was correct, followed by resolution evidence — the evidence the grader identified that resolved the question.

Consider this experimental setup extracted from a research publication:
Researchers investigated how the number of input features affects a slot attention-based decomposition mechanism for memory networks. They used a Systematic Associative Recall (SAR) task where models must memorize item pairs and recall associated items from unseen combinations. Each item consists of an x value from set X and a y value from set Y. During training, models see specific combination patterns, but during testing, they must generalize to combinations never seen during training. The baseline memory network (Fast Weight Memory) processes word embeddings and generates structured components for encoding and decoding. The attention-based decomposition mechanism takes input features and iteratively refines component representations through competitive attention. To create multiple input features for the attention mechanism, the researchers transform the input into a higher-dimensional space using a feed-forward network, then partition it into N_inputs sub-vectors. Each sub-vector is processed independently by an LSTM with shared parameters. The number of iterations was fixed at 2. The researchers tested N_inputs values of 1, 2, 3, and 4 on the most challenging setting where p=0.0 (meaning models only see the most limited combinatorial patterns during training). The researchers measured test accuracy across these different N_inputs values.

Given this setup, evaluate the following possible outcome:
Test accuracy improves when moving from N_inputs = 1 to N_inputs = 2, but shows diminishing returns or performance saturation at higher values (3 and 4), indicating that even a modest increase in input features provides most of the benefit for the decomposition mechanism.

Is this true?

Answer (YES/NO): NO